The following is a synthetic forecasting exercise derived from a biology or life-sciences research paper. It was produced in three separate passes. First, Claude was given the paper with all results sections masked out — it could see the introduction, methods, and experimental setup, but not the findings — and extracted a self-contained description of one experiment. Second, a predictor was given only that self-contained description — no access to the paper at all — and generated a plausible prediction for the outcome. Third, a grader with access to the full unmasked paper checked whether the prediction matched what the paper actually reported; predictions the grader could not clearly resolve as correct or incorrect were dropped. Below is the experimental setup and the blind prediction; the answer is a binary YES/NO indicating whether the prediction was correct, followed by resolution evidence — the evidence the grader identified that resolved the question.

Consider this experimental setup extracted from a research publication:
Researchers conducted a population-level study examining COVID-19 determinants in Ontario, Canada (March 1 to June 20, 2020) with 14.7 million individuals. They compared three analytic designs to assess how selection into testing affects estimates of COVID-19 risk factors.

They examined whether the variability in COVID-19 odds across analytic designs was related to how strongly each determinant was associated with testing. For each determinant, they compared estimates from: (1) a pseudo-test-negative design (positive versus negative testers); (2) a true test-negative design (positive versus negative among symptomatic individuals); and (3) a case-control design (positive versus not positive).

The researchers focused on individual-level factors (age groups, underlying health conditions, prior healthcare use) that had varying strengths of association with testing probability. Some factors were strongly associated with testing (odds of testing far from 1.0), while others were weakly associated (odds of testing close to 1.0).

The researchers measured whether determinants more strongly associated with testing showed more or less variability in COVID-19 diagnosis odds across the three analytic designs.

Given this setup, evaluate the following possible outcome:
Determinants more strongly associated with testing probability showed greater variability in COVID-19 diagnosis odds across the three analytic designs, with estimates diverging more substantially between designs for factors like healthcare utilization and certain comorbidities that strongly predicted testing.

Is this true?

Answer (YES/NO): YES